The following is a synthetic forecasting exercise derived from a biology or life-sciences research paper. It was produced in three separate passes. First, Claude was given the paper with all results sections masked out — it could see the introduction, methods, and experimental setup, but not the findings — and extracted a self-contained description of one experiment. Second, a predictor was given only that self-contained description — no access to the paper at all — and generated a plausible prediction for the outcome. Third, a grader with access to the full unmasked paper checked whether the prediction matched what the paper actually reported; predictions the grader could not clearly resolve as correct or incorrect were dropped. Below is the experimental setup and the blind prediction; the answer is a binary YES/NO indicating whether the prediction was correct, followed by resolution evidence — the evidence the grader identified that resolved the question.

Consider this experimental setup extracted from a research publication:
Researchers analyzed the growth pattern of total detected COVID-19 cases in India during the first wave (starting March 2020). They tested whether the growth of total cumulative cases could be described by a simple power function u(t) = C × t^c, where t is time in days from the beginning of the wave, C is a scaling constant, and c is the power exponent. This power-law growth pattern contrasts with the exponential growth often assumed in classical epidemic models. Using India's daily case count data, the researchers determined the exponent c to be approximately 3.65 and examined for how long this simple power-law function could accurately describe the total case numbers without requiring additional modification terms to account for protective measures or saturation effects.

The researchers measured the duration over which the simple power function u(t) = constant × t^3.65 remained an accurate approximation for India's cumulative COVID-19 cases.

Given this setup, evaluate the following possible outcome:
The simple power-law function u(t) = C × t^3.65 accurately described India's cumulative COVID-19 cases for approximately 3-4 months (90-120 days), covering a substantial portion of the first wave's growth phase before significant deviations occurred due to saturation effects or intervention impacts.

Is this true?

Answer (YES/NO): NO